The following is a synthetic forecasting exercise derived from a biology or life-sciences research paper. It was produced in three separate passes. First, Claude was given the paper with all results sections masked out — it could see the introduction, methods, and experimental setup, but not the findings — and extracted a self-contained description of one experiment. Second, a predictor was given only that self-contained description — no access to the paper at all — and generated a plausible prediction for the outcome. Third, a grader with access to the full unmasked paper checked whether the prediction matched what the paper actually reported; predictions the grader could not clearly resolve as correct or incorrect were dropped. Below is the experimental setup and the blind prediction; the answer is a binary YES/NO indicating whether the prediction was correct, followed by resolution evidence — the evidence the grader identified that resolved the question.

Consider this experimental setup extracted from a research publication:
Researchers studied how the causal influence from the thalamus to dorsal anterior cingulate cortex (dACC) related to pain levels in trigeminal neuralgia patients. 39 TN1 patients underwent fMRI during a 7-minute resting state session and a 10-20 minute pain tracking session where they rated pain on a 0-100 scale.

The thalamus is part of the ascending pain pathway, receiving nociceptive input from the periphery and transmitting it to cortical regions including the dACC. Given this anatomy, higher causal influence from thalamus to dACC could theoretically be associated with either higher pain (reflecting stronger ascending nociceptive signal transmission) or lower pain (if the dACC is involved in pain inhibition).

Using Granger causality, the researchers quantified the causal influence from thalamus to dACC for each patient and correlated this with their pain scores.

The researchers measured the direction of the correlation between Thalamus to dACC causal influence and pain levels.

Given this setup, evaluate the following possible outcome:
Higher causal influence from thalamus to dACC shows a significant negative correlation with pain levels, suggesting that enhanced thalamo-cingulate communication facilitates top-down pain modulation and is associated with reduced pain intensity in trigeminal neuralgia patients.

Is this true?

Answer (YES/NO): NO